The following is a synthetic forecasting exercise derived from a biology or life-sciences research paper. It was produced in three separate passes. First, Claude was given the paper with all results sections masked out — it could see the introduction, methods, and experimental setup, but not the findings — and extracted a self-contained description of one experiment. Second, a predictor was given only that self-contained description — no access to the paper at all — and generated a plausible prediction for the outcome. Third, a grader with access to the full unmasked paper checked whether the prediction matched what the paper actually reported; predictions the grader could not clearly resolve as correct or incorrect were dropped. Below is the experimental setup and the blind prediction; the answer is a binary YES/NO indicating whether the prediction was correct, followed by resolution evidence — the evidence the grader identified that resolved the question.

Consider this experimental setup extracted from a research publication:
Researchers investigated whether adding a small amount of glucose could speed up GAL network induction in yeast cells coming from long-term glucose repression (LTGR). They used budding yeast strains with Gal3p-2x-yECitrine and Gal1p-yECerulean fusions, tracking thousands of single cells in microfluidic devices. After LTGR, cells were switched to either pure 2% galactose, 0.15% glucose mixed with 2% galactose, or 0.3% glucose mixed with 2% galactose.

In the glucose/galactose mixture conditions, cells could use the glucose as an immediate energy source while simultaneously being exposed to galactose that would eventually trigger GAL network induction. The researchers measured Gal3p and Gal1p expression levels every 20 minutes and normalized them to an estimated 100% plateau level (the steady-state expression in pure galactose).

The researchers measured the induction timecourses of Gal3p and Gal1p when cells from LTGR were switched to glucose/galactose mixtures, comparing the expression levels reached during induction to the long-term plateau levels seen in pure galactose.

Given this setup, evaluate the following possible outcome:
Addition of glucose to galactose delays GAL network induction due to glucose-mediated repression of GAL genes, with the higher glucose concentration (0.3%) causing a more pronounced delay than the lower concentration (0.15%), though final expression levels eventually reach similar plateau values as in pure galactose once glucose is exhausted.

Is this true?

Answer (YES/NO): NO